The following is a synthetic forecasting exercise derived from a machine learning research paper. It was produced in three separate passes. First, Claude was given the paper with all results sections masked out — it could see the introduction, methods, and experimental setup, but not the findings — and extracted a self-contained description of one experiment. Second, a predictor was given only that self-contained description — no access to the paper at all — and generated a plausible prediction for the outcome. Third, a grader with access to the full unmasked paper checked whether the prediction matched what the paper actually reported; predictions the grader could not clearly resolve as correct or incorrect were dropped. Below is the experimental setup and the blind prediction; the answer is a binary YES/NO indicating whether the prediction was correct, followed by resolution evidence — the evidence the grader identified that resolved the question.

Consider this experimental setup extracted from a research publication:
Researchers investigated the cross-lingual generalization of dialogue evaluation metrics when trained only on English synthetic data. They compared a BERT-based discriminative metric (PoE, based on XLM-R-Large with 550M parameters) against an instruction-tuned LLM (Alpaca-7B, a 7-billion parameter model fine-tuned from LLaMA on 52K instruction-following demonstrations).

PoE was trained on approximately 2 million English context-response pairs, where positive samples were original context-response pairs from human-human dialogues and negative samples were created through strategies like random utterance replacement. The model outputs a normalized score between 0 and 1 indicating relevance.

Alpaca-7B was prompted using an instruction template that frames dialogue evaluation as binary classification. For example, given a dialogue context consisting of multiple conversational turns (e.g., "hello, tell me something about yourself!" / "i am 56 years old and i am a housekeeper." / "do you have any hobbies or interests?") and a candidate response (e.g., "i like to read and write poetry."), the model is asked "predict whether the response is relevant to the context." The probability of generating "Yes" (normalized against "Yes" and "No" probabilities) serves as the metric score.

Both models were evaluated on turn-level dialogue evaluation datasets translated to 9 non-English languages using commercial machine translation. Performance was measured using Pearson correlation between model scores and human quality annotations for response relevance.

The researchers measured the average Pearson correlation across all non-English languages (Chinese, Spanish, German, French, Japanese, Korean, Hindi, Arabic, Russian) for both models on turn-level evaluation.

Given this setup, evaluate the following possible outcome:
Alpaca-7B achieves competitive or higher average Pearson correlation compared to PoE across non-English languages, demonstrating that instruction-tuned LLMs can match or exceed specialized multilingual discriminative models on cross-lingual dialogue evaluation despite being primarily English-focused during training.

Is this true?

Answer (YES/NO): NO